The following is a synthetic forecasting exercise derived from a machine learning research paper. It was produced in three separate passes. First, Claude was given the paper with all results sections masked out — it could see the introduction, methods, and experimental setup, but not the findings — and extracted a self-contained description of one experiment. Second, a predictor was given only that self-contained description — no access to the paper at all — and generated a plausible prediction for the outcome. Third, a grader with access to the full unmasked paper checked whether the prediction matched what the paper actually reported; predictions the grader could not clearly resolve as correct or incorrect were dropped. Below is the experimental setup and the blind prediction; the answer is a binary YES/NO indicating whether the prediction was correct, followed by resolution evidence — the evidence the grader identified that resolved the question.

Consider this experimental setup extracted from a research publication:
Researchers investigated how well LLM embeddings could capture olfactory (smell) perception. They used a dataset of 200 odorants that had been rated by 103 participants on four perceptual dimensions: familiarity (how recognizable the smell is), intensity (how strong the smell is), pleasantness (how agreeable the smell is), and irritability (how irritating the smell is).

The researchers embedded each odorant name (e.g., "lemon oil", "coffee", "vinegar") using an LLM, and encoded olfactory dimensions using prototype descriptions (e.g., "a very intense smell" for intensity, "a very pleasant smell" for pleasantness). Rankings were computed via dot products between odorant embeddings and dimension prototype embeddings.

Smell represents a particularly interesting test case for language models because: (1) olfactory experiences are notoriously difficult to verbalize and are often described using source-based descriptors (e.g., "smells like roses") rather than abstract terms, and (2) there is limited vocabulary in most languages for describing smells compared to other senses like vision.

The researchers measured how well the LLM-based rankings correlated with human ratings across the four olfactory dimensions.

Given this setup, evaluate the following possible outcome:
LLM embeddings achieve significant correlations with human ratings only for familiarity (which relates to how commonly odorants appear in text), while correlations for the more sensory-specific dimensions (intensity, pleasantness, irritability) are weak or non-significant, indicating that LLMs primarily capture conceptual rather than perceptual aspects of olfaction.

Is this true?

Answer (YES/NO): NO